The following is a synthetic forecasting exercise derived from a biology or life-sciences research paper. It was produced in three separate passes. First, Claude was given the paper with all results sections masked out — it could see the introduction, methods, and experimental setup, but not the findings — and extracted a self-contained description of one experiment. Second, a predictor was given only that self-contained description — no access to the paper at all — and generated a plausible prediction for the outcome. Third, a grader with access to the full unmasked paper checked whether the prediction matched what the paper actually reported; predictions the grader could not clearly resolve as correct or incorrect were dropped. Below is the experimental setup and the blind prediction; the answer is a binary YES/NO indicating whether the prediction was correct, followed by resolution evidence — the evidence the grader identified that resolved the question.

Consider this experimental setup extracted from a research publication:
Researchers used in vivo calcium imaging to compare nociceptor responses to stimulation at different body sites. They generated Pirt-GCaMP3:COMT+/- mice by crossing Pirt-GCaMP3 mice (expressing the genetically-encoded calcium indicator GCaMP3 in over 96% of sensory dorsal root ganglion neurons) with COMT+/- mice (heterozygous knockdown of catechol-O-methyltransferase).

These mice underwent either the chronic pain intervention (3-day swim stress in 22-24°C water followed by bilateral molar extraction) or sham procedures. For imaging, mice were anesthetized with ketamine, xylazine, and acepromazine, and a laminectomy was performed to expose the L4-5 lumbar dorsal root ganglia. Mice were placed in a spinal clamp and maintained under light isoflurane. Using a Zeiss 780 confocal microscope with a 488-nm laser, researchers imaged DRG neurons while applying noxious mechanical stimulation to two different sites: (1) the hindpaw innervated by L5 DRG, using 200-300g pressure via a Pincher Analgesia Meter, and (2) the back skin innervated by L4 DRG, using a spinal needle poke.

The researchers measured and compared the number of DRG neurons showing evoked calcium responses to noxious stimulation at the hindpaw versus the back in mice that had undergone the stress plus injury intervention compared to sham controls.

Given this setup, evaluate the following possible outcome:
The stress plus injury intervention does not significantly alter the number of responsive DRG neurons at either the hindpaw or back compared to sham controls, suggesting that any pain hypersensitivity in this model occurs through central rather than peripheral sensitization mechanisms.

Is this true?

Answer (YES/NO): NO